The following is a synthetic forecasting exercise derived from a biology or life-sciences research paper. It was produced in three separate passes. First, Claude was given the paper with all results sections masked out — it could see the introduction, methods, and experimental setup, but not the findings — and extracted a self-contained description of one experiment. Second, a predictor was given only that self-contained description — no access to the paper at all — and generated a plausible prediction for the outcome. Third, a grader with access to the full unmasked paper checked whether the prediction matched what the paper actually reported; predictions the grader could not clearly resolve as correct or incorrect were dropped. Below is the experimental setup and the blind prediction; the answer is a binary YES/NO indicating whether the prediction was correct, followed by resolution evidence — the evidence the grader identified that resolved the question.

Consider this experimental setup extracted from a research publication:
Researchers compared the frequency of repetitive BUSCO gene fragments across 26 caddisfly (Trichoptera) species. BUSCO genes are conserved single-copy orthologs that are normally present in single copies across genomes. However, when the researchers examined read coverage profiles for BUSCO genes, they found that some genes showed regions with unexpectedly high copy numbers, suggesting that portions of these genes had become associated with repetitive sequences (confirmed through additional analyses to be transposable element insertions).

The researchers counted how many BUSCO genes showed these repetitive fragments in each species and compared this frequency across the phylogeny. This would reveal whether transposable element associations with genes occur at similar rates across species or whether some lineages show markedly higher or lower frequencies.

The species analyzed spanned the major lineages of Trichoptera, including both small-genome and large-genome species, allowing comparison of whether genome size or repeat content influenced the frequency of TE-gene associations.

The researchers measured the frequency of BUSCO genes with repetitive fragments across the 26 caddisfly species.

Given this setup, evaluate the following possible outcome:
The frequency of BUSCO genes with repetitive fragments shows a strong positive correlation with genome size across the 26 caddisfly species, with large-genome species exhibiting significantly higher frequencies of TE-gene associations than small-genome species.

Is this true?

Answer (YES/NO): YES